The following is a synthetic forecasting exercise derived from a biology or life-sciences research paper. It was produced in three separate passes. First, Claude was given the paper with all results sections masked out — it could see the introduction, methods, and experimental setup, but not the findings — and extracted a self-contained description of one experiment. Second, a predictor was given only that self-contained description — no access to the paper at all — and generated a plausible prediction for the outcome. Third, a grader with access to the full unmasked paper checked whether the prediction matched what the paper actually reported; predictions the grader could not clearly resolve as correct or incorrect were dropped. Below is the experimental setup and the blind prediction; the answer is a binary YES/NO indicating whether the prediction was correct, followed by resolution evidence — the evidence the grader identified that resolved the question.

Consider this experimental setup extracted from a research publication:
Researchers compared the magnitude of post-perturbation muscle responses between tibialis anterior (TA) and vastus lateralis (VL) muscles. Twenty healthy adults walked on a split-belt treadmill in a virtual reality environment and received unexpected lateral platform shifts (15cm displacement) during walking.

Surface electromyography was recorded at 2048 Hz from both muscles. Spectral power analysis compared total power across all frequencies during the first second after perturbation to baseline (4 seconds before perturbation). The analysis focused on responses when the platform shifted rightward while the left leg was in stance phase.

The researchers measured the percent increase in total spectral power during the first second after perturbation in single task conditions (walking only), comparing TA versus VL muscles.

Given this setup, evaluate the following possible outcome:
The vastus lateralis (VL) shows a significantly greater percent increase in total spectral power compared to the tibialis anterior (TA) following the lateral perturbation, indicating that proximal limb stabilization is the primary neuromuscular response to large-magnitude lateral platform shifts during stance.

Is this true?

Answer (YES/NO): NO